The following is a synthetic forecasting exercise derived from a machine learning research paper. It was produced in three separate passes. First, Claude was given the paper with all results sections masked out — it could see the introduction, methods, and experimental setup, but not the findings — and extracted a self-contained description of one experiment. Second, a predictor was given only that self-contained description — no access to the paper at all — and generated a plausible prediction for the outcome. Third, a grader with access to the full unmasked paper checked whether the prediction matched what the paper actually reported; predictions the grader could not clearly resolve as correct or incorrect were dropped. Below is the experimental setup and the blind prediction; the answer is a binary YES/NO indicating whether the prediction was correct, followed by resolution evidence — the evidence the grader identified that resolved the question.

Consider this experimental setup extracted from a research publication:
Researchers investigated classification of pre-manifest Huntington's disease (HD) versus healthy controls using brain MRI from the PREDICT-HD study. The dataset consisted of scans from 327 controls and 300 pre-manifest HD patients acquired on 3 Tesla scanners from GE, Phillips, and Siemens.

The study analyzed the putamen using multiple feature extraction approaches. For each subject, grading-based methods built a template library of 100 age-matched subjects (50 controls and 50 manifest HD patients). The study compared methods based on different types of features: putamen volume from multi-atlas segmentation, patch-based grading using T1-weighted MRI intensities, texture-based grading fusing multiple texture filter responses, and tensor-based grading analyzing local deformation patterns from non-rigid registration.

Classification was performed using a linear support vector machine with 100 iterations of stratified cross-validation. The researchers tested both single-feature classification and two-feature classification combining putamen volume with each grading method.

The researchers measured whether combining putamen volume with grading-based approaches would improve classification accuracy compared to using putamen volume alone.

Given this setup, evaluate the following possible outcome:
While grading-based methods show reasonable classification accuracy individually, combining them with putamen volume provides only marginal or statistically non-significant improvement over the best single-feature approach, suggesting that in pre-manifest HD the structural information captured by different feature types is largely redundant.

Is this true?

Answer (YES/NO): NO